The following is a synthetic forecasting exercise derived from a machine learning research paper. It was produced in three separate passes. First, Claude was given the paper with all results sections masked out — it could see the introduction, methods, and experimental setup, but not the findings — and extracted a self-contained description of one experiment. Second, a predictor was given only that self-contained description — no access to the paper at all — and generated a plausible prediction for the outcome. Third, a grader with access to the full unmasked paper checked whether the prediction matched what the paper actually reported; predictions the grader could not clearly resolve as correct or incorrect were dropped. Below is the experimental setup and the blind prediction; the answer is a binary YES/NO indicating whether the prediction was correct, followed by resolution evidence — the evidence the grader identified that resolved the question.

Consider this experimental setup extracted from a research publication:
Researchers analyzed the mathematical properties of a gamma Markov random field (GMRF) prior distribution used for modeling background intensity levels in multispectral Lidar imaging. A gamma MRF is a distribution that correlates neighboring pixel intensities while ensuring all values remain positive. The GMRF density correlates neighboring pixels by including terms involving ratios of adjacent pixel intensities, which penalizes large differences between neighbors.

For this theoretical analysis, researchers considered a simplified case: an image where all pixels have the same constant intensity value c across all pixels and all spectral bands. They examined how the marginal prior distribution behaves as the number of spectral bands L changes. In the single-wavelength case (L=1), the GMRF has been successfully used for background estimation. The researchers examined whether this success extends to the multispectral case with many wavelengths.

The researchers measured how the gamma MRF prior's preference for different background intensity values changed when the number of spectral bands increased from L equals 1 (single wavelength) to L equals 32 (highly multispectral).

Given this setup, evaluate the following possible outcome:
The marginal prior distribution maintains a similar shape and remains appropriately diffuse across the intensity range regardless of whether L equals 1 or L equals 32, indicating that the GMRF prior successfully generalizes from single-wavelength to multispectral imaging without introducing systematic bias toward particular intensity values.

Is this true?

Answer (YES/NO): NO